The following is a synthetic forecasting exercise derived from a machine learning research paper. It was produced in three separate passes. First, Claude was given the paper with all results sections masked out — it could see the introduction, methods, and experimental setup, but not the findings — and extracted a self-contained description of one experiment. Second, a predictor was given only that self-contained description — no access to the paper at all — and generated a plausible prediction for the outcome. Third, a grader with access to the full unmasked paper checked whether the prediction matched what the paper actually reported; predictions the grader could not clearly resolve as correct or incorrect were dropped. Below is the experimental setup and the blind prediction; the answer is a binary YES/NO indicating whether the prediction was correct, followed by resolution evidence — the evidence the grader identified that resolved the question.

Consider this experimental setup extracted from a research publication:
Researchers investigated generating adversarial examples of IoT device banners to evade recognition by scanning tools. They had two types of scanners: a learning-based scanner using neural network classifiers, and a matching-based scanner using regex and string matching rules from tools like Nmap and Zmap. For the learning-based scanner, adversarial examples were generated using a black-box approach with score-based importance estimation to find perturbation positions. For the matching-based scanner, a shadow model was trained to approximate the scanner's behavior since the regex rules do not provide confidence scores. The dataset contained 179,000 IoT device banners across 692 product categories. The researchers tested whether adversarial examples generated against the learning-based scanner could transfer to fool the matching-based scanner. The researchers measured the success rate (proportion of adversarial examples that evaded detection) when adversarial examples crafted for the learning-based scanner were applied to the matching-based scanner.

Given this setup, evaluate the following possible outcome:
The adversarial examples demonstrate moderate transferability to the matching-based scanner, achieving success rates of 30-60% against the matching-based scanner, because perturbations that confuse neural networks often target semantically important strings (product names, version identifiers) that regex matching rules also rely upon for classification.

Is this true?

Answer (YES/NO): NO